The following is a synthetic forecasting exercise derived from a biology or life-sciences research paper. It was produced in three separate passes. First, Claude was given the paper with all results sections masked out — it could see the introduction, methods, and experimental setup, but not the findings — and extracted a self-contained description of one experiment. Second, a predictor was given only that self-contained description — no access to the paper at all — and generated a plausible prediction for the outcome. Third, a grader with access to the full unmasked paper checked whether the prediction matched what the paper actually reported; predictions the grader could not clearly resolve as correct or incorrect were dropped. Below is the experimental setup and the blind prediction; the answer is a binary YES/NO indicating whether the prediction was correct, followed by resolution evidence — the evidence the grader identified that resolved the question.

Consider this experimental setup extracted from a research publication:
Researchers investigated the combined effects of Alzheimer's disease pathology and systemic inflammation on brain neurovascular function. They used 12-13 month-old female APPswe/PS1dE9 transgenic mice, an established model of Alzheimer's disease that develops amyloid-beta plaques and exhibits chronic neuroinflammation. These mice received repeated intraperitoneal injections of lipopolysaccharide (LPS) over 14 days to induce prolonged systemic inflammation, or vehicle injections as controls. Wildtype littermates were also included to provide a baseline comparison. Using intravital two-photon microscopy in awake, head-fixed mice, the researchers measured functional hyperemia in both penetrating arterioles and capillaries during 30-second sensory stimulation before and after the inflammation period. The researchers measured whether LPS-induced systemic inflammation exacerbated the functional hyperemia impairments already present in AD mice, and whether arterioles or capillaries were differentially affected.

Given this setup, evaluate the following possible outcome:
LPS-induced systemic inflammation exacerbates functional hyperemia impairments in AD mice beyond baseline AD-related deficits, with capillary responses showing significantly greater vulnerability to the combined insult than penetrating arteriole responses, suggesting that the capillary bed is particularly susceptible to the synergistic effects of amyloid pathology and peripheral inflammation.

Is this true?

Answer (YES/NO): NO